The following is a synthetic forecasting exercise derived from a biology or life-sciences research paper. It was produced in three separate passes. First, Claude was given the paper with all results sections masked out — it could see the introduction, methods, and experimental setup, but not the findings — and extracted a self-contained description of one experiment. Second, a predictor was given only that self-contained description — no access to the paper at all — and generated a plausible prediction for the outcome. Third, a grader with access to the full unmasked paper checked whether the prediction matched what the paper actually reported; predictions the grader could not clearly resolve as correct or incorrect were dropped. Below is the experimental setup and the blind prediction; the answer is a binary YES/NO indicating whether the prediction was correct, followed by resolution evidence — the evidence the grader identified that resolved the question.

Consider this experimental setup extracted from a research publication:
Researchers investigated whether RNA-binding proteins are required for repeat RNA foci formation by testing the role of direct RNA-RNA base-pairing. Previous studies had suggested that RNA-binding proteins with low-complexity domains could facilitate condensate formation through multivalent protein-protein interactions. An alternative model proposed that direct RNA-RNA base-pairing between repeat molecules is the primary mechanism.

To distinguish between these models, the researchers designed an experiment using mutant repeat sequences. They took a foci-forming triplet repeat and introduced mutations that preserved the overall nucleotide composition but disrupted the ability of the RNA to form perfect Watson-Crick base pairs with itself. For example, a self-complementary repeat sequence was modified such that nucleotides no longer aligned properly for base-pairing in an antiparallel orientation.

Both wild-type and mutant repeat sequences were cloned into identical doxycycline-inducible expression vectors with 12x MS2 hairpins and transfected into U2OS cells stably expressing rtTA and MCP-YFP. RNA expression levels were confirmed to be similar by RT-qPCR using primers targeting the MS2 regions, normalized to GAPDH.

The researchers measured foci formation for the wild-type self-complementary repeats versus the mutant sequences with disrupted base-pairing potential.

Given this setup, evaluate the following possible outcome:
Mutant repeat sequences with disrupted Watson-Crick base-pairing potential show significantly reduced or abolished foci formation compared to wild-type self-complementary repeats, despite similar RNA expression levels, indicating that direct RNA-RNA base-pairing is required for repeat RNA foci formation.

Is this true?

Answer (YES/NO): YES